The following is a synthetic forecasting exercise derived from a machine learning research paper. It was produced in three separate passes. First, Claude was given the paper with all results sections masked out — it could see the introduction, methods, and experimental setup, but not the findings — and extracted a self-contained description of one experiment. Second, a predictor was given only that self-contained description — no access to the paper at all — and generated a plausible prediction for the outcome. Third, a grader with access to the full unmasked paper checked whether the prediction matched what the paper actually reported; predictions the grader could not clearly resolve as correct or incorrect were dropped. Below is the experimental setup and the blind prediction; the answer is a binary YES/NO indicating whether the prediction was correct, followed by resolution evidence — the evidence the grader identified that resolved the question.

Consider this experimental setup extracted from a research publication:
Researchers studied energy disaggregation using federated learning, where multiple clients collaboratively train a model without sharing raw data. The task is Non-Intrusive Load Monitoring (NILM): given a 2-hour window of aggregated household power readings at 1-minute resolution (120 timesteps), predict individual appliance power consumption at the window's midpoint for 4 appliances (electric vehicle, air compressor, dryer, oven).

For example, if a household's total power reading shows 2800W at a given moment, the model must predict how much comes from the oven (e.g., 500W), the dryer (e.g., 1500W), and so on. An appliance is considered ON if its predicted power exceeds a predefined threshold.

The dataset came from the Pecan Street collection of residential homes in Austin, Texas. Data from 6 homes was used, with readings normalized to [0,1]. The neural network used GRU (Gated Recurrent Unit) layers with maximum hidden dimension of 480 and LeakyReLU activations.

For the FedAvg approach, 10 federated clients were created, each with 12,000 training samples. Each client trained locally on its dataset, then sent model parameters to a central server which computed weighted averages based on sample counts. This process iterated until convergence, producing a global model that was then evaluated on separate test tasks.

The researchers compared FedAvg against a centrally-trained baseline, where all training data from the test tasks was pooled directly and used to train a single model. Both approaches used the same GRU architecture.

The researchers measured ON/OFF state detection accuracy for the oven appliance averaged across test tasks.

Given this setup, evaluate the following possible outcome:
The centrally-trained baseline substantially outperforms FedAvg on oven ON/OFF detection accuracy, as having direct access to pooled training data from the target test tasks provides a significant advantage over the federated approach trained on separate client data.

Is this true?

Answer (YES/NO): YES